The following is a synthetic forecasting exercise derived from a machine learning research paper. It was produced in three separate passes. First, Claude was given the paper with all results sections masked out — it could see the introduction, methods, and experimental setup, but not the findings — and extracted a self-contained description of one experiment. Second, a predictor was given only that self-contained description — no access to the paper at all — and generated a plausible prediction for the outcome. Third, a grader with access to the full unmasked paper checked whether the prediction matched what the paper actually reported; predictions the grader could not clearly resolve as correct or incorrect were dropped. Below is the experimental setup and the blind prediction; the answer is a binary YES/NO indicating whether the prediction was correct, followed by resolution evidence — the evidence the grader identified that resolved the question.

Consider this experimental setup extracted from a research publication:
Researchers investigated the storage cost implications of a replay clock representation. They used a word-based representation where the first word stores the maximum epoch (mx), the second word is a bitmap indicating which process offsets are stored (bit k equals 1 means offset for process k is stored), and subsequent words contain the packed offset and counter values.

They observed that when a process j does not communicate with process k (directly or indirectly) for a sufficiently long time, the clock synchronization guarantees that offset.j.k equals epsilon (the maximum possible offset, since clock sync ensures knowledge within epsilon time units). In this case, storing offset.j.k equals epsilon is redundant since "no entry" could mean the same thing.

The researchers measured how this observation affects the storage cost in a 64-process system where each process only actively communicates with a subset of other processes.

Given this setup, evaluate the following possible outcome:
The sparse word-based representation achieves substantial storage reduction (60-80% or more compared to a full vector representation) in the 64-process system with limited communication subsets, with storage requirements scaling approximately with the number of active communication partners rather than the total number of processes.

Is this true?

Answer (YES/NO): YES